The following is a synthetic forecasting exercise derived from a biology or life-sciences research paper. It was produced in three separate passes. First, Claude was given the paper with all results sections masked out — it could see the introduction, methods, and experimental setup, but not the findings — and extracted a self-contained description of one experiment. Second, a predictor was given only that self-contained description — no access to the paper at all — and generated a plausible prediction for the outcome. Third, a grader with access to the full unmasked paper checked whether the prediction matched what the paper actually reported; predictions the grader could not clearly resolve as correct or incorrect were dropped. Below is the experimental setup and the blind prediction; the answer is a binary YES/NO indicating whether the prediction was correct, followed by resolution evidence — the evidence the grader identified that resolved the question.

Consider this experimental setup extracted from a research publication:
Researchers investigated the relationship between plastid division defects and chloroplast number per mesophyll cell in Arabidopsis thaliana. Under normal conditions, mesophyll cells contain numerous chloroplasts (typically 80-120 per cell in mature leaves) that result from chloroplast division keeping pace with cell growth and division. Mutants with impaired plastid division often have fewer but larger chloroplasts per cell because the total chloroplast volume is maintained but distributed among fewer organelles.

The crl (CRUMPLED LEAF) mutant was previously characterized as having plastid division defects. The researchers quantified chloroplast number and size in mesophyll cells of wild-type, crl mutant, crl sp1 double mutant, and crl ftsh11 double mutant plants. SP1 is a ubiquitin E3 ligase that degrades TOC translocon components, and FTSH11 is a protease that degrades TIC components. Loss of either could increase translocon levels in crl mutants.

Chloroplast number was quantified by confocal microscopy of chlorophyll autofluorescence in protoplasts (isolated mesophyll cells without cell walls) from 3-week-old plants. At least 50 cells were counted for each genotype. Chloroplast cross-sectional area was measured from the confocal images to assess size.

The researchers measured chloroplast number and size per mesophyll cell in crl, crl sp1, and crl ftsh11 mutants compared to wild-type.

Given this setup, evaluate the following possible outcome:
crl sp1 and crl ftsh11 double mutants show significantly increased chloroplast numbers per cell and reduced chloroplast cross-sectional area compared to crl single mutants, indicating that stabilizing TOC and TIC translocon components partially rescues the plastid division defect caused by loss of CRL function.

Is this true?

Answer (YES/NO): YES